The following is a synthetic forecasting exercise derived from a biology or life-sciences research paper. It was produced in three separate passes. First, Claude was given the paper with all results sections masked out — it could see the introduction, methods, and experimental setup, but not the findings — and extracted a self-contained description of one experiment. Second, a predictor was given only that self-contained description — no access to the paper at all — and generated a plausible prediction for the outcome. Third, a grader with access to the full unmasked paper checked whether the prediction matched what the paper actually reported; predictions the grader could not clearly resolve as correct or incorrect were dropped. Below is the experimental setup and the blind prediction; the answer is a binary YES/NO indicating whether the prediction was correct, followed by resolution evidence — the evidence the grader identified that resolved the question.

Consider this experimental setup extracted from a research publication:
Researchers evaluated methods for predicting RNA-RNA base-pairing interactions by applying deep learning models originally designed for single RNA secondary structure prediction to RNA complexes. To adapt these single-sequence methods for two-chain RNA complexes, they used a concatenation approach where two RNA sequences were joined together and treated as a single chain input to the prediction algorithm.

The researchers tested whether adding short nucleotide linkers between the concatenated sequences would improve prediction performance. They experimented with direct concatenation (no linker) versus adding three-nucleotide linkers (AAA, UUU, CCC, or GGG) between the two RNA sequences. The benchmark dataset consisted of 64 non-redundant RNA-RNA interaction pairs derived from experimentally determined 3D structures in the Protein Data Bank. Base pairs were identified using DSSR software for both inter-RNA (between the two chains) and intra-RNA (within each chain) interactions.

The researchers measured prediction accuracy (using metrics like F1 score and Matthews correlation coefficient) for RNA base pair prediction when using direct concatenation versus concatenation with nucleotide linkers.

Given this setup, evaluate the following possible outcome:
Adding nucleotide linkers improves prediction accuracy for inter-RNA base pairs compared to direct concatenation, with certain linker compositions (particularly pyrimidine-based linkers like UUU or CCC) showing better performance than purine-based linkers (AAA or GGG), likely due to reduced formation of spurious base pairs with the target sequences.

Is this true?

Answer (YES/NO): NO